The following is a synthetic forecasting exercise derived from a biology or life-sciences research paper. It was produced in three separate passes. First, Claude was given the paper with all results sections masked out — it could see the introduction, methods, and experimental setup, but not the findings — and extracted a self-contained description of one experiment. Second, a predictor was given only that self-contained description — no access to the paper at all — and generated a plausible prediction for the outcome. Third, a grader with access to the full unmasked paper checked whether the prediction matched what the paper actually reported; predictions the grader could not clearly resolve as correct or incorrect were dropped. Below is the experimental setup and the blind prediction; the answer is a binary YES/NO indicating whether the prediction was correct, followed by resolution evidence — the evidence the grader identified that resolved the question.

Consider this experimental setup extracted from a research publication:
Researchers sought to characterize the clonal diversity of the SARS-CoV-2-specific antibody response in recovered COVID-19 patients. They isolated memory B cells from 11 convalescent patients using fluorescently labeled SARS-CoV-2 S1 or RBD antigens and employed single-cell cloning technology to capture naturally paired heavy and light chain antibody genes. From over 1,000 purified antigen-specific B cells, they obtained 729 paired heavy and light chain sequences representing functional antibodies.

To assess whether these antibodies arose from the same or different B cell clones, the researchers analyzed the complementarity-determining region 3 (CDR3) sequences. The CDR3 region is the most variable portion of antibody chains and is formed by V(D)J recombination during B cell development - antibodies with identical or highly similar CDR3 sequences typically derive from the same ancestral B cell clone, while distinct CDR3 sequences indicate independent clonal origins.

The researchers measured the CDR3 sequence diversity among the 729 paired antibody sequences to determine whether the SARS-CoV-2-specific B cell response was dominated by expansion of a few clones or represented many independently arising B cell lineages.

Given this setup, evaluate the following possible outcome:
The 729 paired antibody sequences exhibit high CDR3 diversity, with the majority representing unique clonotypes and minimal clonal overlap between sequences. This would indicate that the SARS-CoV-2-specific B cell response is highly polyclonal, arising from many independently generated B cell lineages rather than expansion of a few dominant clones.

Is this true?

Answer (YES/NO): YES